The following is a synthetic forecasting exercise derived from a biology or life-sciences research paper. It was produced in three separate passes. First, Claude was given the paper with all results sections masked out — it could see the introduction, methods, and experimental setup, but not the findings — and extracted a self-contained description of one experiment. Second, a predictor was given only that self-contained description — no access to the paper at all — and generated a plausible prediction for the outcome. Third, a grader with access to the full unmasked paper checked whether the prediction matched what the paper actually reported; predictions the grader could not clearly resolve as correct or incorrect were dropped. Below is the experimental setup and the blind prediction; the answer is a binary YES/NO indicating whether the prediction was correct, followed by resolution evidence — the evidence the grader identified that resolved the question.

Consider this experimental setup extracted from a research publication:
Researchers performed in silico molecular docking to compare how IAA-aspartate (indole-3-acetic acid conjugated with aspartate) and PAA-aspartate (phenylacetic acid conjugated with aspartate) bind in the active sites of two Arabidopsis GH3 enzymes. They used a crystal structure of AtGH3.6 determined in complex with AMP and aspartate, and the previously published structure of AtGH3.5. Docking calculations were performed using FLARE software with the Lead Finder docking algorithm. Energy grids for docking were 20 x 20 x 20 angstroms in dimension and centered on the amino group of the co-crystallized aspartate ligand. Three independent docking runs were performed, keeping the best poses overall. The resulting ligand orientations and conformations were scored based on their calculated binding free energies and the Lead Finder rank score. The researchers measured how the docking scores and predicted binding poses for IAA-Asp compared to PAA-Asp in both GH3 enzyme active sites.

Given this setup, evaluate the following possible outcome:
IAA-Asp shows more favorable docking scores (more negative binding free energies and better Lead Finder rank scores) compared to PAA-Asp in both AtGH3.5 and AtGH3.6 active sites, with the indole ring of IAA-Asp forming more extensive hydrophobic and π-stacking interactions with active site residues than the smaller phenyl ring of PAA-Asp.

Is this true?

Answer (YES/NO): NO